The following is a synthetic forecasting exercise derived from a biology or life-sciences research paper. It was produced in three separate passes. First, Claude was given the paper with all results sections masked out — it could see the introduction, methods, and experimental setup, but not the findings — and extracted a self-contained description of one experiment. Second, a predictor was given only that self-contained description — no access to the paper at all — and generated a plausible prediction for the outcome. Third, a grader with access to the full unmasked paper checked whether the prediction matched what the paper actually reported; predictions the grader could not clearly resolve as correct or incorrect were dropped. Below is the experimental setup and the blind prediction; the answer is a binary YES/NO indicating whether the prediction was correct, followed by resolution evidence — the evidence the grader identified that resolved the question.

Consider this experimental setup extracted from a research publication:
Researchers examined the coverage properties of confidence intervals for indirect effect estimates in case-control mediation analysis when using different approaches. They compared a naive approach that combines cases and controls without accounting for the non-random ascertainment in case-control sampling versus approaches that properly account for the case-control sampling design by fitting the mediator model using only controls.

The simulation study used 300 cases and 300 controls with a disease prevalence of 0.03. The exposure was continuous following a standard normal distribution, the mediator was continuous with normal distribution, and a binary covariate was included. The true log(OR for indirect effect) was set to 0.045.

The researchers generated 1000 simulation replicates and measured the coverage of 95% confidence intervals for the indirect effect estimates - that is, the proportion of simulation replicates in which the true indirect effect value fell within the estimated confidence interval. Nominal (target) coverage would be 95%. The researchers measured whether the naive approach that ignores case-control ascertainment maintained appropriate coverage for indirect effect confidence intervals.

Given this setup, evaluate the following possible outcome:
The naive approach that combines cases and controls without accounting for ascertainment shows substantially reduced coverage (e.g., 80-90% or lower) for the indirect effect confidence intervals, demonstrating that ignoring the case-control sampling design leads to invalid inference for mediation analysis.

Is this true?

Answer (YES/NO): YES